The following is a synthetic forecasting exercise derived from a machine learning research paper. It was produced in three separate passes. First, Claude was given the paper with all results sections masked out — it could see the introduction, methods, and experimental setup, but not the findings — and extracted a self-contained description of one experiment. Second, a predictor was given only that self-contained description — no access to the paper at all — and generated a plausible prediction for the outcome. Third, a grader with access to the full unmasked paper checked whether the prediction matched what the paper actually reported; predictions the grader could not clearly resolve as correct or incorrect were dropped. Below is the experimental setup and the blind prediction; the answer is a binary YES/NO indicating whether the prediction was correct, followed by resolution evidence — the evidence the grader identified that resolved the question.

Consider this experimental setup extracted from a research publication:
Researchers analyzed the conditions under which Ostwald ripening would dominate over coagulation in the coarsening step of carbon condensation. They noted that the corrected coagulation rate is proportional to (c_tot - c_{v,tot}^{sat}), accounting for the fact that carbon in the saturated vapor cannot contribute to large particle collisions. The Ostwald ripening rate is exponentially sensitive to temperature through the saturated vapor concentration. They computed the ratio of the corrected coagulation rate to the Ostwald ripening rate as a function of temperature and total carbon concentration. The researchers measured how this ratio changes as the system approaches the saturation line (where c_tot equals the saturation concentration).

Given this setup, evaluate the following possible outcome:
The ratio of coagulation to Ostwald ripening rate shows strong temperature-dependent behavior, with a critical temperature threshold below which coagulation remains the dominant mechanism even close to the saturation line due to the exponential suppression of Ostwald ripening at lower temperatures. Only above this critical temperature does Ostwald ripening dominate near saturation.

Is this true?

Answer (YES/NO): NO